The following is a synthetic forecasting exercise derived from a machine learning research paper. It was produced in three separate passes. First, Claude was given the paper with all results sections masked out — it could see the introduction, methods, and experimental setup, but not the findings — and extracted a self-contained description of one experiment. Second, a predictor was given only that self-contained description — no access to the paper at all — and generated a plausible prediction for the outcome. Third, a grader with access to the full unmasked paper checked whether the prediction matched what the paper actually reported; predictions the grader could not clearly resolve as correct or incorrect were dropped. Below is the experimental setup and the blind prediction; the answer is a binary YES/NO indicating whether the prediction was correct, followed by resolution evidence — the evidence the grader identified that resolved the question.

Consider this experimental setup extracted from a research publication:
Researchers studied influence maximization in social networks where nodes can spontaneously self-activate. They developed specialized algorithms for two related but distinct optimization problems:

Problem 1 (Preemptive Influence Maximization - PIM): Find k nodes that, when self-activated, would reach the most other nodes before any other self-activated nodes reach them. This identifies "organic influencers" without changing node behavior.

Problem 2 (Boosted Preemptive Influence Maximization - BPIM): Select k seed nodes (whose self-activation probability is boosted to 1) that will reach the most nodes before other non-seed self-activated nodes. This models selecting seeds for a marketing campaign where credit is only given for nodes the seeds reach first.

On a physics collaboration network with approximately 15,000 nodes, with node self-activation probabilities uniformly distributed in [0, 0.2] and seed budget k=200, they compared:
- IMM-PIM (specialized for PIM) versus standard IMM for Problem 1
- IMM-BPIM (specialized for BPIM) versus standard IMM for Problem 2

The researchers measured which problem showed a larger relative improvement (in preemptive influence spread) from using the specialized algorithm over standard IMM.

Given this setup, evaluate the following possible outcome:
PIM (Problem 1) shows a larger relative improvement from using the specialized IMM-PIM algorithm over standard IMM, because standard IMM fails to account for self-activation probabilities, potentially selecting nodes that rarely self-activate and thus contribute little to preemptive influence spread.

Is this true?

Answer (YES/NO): YES